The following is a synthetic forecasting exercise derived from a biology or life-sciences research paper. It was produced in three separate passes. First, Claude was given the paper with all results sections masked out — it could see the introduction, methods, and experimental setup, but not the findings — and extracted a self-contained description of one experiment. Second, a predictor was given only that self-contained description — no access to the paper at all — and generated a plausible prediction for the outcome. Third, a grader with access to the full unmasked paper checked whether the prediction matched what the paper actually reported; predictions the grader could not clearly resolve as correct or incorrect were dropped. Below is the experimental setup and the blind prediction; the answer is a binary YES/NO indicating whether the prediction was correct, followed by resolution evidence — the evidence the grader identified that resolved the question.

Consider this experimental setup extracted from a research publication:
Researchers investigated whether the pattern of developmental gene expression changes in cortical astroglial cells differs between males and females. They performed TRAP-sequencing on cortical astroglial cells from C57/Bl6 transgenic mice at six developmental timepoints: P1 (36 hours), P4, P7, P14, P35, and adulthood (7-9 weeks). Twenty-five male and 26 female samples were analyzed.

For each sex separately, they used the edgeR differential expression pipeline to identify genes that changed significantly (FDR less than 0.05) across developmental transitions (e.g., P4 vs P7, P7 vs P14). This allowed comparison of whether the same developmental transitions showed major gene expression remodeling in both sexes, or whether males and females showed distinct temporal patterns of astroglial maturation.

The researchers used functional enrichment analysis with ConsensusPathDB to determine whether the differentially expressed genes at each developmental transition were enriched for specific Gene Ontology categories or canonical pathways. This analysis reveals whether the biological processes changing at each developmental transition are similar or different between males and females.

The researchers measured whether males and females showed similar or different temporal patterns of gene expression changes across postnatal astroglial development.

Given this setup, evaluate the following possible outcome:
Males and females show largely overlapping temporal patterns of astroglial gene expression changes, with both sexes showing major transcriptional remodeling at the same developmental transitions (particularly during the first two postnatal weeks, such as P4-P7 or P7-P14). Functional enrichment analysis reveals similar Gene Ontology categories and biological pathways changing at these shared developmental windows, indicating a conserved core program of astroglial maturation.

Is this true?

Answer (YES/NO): NO